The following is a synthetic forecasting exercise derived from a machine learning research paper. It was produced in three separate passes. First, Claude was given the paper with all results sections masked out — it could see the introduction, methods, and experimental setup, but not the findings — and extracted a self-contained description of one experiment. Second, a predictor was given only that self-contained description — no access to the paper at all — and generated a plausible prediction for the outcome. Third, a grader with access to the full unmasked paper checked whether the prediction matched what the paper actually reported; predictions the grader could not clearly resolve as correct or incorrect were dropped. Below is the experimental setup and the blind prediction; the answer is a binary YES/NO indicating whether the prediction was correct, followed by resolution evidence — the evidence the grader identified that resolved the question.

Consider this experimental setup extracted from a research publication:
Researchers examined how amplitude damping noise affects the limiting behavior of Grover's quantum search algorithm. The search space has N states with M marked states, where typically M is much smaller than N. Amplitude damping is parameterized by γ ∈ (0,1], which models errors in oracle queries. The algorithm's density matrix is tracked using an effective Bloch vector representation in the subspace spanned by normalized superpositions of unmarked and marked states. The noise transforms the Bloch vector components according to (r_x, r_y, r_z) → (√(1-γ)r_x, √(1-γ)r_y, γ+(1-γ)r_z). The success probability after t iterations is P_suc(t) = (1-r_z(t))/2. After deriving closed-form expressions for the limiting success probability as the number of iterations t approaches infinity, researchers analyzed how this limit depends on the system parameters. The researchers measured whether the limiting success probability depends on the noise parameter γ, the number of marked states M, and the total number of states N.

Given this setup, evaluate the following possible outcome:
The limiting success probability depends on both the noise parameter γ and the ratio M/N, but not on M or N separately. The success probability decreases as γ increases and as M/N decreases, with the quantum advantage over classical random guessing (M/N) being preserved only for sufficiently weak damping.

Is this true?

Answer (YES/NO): NO